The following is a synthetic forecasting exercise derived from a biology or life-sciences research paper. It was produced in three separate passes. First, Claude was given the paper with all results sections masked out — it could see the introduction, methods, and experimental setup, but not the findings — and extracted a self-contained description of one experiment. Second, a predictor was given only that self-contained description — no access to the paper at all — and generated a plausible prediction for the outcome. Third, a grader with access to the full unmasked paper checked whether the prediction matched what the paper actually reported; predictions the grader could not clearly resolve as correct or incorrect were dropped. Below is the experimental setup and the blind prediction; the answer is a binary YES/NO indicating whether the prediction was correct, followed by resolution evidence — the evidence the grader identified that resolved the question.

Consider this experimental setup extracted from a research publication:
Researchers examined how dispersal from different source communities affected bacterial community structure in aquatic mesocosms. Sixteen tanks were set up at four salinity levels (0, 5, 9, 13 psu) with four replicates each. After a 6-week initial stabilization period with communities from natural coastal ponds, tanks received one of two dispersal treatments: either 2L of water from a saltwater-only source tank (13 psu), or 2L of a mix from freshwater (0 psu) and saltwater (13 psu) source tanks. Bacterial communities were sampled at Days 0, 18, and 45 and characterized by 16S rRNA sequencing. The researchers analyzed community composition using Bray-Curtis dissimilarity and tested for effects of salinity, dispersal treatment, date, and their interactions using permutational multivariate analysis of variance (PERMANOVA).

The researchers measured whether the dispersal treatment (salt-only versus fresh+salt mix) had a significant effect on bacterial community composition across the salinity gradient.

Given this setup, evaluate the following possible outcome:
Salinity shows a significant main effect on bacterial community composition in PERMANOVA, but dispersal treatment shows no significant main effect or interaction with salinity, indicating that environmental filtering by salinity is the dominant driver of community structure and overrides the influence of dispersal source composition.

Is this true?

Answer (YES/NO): YES